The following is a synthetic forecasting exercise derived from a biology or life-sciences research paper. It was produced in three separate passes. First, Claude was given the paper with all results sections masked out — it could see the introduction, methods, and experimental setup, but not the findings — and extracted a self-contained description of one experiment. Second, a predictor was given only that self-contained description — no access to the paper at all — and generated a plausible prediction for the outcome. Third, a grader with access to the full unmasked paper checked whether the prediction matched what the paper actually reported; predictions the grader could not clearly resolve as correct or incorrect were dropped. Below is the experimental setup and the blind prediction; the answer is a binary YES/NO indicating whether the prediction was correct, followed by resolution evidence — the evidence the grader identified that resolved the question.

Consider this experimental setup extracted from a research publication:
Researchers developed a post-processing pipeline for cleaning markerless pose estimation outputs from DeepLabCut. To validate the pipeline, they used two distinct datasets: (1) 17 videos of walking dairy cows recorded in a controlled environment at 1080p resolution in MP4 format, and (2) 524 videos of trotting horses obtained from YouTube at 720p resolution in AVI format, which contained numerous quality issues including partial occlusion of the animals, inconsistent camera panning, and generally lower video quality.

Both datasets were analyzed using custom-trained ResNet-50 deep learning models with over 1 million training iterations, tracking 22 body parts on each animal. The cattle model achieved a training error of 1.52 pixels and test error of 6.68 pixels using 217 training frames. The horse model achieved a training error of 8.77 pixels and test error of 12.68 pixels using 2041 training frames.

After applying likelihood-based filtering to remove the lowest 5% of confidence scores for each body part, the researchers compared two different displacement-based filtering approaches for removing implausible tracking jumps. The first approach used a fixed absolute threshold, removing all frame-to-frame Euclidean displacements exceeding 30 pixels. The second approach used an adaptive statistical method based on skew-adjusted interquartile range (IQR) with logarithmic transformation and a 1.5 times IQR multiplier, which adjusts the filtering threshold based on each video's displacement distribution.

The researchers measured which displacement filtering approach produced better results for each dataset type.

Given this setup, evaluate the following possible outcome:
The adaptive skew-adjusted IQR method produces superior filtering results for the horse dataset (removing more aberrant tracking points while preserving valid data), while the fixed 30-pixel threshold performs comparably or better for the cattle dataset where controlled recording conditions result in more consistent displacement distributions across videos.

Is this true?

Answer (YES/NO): NO